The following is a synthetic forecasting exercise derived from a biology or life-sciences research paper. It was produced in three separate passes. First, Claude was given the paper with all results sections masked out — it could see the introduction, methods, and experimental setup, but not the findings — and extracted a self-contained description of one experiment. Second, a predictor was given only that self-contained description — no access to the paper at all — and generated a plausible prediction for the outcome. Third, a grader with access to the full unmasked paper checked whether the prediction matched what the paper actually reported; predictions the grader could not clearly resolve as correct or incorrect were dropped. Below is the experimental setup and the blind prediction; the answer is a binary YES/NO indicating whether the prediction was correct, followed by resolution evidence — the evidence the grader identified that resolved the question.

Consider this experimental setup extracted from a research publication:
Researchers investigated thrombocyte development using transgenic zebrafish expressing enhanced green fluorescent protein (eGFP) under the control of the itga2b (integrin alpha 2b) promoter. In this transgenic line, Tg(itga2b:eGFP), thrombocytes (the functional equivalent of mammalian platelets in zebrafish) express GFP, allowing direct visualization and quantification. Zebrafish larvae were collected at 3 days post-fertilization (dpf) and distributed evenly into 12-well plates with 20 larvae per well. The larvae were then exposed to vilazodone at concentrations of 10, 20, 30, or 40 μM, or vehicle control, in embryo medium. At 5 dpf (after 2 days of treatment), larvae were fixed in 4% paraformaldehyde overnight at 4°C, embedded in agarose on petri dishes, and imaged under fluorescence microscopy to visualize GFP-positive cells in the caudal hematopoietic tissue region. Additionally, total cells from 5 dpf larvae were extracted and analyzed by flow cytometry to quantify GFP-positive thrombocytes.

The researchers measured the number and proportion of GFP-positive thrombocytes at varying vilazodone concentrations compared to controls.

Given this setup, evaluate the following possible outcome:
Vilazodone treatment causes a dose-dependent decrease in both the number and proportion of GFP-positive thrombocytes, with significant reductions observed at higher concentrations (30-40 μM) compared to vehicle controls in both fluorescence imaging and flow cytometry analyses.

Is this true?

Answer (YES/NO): NO